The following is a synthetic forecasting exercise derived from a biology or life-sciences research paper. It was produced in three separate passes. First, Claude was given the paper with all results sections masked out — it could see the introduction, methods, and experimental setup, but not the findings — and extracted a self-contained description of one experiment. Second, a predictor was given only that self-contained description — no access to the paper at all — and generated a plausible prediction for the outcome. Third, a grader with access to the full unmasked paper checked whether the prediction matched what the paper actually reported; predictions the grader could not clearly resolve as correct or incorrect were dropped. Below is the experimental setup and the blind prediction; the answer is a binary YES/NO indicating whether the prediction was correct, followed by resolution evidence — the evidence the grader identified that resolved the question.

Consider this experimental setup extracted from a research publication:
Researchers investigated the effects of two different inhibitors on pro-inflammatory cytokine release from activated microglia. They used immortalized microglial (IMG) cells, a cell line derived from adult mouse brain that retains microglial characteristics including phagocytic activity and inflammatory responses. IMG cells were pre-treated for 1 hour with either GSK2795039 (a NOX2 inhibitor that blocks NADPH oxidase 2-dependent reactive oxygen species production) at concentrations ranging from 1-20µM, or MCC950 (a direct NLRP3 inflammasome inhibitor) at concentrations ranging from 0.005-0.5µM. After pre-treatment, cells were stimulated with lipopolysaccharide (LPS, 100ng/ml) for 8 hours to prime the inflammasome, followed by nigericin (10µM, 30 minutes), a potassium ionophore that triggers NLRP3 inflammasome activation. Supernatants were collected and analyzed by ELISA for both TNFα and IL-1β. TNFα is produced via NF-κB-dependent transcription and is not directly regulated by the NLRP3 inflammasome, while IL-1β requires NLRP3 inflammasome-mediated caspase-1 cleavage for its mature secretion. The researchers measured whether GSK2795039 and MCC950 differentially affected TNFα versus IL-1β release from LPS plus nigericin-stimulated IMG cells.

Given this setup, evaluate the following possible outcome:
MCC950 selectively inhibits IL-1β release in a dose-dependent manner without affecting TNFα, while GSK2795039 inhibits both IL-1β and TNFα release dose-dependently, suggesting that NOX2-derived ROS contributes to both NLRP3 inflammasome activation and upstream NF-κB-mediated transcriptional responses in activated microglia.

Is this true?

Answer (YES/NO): YES